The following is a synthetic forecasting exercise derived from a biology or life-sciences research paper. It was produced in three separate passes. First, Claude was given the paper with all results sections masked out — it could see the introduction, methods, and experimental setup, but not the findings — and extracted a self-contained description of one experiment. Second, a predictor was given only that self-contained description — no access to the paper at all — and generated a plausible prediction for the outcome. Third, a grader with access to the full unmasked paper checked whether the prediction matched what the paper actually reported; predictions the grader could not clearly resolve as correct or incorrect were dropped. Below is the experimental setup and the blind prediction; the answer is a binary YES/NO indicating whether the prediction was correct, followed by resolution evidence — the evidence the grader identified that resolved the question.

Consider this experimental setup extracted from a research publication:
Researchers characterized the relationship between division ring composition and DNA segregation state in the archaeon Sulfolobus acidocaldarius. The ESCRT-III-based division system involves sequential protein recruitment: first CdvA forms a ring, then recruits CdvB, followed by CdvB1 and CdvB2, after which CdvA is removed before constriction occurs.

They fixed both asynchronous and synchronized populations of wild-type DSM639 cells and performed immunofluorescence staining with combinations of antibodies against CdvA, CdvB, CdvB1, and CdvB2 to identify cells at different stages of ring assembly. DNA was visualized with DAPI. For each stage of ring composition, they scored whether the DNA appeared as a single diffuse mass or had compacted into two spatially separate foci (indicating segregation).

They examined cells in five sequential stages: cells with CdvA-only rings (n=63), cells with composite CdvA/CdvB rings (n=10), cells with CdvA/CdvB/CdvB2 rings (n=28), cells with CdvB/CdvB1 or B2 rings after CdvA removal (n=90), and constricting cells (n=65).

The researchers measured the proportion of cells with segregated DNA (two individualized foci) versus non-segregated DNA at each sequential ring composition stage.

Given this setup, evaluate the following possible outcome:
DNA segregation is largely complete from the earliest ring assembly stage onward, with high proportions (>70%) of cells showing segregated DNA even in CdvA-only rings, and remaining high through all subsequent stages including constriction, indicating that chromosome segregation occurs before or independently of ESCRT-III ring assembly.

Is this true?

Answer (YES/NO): NO